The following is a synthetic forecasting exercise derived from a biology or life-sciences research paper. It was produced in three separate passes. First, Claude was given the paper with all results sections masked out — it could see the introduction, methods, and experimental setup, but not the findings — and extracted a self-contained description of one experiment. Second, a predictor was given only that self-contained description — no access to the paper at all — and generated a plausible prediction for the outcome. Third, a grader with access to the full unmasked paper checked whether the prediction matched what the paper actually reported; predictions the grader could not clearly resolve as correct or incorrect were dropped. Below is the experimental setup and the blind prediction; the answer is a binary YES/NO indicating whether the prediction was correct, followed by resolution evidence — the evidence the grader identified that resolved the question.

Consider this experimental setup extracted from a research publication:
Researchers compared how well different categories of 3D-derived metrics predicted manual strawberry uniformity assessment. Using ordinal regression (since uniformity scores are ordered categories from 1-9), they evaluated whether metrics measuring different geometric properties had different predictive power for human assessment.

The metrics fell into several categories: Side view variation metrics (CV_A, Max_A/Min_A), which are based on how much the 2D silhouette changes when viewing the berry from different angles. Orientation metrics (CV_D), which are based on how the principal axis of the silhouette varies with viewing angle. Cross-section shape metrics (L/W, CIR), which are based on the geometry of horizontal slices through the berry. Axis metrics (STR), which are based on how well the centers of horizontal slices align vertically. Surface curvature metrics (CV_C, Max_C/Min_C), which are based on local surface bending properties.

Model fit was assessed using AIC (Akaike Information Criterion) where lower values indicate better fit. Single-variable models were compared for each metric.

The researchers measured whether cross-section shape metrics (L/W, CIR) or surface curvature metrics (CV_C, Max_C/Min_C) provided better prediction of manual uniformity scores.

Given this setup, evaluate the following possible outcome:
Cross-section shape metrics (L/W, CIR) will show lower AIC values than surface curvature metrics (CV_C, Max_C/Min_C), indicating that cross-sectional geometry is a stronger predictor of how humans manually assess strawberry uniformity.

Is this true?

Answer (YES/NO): YES